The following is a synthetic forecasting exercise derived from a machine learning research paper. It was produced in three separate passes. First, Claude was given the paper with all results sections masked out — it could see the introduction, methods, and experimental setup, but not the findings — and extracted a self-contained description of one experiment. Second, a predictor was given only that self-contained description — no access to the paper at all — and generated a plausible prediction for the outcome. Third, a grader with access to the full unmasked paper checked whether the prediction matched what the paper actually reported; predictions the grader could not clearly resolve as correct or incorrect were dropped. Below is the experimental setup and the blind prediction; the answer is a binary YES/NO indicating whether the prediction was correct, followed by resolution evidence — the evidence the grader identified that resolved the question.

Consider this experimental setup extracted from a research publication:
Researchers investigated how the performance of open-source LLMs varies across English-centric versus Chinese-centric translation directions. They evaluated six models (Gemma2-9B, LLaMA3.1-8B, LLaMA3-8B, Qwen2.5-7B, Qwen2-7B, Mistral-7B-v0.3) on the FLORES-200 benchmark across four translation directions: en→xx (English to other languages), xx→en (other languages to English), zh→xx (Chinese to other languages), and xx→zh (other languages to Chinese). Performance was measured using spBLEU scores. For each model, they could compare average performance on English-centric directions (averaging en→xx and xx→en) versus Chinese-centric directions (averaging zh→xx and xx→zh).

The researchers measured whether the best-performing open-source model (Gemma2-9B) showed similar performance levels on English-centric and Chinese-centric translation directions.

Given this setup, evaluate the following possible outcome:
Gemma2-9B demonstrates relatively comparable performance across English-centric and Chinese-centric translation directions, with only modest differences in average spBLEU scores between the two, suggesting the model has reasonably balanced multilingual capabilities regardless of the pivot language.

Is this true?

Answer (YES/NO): NO